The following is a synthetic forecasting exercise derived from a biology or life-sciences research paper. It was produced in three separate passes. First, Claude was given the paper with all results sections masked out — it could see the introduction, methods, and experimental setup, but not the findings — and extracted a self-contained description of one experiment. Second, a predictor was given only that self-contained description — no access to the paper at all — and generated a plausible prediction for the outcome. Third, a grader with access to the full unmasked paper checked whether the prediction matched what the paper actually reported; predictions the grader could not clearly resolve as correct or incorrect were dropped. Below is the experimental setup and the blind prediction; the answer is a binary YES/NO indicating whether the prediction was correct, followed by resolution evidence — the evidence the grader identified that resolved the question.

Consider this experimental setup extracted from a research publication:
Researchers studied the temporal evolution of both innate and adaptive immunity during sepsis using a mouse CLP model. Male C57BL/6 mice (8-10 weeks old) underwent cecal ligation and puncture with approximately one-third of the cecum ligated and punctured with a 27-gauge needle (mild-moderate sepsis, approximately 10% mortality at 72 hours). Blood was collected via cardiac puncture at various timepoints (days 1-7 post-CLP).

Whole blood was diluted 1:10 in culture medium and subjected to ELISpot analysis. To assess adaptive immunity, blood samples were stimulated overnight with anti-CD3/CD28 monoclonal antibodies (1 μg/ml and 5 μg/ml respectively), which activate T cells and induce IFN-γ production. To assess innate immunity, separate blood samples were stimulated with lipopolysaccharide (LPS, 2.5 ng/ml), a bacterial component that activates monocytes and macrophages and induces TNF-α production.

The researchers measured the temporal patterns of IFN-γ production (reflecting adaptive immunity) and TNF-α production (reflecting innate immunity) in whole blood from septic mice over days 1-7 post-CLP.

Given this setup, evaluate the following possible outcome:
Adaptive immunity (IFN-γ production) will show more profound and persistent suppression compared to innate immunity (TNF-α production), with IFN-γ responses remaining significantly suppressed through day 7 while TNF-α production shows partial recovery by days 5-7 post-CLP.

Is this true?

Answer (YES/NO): NO